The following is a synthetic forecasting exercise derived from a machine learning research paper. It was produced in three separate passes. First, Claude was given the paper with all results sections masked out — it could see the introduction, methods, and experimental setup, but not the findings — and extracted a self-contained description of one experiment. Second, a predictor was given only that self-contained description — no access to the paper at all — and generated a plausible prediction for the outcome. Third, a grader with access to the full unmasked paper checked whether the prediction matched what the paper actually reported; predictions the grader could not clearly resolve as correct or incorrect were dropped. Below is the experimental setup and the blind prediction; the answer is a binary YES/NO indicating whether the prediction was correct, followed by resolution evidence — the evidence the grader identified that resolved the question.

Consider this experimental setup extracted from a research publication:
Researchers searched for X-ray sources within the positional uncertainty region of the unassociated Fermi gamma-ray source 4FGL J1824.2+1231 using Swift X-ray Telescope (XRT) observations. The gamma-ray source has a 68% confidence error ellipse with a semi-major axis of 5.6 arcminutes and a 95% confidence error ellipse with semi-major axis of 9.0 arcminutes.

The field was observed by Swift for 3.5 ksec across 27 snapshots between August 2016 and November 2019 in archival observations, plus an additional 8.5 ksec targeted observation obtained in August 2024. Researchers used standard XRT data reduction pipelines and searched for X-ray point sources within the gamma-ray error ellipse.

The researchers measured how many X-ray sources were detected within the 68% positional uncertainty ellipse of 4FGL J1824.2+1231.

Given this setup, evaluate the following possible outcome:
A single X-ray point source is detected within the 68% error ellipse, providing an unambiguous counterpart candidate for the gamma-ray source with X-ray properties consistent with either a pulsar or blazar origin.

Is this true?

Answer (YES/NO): NO